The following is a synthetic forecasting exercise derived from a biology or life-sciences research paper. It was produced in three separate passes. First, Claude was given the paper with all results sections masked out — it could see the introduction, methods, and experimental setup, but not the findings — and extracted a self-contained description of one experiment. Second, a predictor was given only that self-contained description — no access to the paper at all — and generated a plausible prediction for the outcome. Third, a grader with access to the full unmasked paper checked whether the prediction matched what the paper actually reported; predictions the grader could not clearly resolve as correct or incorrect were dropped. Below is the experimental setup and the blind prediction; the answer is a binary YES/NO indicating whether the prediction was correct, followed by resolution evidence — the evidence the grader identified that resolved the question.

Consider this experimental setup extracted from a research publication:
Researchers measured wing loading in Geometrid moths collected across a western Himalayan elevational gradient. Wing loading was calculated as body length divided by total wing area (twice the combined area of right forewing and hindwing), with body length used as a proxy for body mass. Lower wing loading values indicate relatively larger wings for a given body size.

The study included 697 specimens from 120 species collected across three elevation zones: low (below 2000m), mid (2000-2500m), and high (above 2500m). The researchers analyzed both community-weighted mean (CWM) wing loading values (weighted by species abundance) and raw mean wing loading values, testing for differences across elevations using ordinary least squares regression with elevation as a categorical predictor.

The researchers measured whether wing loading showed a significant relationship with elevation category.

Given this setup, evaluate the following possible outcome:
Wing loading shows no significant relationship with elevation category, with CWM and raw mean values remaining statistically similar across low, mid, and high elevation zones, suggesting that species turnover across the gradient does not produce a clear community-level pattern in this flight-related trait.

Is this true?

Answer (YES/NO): YES